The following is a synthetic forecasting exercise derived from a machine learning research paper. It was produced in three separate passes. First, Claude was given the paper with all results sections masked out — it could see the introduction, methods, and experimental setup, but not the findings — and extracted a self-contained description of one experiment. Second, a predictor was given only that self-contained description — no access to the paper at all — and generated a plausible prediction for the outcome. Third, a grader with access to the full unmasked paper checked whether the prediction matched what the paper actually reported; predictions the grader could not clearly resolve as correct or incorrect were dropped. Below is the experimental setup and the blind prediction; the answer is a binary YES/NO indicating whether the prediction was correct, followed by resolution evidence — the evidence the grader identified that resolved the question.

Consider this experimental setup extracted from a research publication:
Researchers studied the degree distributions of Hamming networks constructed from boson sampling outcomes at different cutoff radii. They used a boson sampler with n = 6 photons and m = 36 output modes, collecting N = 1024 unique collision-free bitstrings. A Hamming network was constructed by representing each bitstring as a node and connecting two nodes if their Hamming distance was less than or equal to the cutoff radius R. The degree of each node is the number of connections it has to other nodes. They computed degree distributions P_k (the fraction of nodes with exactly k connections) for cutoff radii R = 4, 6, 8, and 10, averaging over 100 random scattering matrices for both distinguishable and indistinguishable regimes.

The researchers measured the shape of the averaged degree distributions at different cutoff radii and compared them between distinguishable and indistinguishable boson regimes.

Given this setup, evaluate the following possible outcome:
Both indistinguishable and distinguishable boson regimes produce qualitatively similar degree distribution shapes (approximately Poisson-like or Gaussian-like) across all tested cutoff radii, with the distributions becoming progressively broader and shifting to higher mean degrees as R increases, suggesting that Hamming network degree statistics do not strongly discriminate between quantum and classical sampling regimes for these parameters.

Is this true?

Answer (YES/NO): NO